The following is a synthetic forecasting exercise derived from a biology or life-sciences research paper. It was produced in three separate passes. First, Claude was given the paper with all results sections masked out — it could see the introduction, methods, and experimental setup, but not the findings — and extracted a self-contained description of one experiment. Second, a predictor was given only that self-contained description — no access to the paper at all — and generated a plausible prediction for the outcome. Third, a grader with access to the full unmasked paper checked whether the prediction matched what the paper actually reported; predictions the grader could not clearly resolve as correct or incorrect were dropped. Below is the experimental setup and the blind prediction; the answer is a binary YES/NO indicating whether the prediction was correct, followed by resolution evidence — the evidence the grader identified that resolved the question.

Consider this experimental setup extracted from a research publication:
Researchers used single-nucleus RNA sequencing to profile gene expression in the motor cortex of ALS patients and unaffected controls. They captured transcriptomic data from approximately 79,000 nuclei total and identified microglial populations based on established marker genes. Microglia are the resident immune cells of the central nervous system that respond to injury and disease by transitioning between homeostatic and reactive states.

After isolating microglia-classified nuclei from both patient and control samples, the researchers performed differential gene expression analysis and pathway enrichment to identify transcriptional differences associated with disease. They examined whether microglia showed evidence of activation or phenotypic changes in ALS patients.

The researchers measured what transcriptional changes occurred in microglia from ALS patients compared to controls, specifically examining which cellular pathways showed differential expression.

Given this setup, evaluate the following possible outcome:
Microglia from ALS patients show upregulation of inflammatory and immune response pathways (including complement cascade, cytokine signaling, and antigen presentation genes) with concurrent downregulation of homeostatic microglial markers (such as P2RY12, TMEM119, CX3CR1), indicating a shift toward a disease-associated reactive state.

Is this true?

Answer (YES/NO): NO